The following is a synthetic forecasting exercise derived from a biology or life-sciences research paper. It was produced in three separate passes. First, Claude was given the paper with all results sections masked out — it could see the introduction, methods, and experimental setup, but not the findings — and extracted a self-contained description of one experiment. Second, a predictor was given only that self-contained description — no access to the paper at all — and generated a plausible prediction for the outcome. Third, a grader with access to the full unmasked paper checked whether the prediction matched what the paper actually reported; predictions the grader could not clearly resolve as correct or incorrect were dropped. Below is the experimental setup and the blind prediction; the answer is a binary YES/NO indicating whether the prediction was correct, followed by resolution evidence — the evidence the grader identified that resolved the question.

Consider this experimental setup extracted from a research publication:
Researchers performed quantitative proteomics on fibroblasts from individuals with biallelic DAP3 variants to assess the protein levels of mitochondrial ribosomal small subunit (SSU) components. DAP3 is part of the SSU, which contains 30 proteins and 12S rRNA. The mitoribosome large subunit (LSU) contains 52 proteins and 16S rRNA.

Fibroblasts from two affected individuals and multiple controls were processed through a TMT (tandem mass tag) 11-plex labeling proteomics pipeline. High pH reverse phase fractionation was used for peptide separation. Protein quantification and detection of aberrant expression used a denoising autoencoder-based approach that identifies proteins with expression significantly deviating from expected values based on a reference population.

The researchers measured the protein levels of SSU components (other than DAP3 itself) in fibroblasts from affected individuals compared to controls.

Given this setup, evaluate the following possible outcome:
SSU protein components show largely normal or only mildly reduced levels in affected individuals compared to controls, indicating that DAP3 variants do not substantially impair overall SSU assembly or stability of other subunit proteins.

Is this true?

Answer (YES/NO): NO